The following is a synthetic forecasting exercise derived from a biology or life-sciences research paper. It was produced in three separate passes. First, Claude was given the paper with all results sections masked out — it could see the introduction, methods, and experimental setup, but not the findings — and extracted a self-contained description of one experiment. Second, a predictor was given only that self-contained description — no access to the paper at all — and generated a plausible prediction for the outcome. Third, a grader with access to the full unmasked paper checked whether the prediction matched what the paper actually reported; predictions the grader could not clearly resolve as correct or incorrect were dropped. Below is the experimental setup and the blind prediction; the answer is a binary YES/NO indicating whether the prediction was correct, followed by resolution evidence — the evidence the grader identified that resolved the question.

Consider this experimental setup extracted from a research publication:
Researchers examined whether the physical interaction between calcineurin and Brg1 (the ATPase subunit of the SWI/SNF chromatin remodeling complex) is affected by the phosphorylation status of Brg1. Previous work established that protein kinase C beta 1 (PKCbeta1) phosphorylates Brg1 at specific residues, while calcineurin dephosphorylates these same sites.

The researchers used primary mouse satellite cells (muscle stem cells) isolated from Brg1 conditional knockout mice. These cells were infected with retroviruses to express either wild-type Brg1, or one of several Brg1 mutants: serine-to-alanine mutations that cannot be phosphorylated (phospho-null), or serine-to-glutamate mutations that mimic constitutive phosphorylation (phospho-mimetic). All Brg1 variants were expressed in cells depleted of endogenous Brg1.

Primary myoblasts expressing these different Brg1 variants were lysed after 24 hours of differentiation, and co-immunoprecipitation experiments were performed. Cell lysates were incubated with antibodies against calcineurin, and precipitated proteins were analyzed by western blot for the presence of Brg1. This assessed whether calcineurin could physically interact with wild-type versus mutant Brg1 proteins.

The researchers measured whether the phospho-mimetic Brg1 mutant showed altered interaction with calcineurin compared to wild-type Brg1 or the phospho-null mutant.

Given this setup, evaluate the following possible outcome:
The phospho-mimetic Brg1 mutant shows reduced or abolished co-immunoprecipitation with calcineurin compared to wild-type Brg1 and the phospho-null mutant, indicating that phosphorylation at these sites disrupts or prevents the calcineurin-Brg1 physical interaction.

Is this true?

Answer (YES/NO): NO